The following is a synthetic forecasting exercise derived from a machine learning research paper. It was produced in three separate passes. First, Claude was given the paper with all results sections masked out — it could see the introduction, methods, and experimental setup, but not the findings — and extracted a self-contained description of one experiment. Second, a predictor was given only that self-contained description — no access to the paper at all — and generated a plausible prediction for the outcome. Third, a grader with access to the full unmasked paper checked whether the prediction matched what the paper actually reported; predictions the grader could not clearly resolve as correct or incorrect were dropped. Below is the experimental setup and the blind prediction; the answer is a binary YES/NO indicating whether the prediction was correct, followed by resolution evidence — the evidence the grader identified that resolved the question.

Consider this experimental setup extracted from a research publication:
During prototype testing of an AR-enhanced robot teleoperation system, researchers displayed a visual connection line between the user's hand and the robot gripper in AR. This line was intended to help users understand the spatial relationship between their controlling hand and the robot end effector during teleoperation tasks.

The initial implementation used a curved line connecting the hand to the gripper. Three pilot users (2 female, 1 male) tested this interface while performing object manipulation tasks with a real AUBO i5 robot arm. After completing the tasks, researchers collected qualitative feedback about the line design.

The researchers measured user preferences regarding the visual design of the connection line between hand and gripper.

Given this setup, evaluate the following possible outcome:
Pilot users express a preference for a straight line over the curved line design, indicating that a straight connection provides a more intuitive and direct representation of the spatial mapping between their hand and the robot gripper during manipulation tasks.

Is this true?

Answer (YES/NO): YES